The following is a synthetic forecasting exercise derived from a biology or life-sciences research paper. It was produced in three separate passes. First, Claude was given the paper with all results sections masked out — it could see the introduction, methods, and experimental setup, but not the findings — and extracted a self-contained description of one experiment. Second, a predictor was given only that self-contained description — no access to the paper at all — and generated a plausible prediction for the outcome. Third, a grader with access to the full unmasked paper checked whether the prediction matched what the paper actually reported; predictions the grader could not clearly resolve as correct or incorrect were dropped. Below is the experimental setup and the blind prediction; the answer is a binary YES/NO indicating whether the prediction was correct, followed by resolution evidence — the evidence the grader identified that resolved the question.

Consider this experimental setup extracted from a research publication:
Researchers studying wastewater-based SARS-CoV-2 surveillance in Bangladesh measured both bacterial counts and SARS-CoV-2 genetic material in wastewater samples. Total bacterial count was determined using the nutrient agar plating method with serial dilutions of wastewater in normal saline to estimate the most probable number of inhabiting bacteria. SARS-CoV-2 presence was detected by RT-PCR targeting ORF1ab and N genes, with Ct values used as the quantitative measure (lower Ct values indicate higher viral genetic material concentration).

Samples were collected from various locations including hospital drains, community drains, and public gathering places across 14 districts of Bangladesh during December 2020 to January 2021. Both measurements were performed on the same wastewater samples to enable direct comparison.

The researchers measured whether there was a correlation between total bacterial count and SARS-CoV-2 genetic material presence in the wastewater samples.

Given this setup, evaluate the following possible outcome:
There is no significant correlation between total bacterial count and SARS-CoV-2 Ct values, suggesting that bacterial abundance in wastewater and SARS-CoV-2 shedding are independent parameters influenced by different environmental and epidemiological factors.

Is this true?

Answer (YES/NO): NO